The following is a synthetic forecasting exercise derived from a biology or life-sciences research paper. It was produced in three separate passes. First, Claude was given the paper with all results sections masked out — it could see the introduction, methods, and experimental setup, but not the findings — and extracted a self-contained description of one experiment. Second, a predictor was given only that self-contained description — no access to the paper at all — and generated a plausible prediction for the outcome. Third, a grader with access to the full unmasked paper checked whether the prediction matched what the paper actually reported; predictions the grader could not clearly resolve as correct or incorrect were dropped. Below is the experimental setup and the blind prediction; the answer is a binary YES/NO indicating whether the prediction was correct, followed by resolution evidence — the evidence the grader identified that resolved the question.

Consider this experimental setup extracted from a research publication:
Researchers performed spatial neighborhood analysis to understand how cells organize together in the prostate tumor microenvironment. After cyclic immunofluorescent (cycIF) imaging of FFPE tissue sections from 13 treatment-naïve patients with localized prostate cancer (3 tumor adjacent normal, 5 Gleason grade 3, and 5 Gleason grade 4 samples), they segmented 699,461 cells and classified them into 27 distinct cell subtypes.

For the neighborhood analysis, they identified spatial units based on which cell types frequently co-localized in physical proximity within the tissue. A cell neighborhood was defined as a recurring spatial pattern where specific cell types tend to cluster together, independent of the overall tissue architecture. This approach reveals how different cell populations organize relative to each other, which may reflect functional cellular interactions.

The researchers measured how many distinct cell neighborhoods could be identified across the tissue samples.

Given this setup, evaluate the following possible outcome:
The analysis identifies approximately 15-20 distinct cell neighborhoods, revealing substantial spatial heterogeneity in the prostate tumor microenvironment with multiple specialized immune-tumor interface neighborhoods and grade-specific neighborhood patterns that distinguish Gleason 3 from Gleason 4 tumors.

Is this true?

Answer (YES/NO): NO